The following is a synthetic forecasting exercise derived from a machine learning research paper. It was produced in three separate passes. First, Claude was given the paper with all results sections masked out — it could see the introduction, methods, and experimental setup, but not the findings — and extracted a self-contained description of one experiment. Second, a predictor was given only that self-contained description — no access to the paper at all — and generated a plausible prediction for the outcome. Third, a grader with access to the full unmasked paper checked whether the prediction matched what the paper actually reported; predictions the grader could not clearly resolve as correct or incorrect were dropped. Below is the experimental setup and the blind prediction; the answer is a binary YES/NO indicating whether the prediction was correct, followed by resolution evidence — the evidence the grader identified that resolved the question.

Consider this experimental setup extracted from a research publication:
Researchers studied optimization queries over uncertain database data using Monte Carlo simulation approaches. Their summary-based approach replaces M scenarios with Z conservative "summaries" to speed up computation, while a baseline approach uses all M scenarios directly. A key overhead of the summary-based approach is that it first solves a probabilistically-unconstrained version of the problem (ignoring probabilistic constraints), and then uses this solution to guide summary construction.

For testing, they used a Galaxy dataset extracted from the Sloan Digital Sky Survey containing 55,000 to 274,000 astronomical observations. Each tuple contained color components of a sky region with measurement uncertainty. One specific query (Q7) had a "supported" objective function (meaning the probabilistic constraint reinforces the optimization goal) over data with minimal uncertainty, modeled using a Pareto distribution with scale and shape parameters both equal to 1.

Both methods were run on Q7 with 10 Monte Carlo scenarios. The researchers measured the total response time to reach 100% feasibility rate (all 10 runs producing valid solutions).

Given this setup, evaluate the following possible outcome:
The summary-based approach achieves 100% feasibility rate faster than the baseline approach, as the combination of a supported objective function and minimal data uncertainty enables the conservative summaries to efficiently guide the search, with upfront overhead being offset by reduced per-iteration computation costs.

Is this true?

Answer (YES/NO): NO